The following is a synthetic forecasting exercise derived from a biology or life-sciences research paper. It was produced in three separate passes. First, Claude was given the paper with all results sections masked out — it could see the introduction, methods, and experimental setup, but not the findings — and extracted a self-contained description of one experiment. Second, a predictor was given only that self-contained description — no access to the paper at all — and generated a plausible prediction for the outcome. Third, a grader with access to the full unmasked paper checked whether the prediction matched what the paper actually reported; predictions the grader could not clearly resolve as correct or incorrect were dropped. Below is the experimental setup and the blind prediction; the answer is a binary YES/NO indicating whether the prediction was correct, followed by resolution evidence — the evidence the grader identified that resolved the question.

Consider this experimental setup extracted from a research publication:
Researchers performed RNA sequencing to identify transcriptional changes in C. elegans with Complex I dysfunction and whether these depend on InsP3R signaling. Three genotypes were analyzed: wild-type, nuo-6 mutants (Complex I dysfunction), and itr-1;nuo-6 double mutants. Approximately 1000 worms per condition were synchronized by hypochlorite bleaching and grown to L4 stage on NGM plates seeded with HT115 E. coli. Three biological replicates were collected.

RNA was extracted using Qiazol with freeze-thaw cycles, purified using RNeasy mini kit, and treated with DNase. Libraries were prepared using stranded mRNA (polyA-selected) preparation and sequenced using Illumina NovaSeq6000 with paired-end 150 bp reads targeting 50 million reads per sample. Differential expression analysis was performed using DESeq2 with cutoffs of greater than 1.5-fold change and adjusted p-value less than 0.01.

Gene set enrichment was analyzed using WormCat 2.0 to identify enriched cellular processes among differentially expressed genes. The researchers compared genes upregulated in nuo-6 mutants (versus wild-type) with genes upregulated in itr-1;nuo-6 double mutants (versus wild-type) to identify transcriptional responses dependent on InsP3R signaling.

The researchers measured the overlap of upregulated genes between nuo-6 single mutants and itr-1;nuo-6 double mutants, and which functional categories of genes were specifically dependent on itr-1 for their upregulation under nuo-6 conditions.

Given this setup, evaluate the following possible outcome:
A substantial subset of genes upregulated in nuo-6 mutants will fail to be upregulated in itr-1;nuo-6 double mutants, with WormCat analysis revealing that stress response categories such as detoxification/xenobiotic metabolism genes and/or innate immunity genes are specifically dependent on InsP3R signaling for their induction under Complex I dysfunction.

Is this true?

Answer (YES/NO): NO